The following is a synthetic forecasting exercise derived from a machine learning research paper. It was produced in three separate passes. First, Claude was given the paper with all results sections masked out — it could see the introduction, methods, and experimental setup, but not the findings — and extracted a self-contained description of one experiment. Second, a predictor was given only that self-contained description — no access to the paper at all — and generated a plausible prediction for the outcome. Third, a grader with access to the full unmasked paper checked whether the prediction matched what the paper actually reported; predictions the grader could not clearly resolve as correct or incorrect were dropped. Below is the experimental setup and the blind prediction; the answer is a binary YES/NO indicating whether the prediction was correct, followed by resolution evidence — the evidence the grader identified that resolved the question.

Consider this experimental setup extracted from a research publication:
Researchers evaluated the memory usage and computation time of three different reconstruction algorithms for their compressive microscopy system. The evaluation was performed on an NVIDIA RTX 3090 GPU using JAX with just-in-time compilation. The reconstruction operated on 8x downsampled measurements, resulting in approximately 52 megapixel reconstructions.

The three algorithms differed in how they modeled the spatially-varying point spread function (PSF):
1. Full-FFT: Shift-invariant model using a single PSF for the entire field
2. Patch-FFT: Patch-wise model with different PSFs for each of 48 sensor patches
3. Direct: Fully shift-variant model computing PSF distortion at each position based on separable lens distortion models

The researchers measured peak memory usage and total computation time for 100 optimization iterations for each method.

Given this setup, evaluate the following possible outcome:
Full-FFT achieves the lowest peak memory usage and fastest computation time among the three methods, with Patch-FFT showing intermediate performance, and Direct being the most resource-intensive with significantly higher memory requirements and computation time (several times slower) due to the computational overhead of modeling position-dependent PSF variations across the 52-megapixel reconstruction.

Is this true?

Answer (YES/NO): NO